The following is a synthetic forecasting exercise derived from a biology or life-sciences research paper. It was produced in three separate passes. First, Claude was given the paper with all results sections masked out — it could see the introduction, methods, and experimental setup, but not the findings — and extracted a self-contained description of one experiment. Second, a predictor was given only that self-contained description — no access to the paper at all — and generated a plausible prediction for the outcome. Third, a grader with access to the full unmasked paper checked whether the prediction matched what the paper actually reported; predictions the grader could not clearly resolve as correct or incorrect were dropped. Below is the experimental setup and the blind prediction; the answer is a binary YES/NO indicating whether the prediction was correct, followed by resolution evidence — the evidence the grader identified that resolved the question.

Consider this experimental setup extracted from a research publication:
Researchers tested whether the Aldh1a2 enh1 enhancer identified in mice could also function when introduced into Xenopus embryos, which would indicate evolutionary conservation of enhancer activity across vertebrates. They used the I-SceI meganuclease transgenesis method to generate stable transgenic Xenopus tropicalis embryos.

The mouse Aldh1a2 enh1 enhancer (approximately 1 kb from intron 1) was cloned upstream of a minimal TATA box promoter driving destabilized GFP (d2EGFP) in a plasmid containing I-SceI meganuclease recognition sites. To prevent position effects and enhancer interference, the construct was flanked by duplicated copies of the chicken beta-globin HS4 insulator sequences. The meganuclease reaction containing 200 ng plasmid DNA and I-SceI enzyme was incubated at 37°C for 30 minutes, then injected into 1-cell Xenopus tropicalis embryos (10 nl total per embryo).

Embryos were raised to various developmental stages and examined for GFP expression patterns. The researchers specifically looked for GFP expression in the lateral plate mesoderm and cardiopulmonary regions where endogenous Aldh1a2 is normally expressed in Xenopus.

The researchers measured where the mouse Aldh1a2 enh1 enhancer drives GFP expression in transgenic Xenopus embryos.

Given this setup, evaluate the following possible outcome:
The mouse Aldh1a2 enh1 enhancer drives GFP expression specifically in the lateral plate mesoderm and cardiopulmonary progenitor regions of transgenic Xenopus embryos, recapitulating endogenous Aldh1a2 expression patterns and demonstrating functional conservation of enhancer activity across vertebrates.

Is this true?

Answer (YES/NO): NO